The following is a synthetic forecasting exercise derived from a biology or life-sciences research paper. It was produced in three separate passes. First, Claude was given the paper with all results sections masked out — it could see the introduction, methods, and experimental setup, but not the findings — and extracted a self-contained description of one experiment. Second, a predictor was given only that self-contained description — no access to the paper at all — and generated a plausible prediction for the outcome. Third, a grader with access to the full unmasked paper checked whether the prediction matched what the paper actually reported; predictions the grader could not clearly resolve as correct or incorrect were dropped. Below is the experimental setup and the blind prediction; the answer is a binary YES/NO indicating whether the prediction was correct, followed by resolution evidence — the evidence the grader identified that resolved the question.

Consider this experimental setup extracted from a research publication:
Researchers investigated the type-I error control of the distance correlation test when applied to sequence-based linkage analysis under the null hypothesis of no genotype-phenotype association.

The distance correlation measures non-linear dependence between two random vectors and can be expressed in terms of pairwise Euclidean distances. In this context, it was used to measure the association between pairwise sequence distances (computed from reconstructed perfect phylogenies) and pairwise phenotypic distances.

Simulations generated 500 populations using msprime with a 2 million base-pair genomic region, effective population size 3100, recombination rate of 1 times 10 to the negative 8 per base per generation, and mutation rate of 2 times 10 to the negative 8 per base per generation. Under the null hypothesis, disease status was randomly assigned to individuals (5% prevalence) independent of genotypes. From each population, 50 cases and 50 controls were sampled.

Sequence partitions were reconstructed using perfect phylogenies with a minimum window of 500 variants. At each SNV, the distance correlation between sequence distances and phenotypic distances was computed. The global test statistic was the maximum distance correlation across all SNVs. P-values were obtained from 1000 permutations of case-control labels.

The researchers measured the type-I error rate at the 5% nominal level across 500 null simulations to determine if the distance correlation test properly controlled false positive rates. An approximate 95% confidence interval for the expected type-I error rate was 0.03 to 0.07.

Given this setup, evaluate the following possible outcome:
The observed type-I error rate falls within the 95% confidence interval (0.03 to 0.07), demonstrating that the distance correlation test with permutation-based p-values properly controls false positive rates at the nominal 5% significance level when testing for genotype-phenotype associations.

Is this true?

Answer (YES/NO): YES